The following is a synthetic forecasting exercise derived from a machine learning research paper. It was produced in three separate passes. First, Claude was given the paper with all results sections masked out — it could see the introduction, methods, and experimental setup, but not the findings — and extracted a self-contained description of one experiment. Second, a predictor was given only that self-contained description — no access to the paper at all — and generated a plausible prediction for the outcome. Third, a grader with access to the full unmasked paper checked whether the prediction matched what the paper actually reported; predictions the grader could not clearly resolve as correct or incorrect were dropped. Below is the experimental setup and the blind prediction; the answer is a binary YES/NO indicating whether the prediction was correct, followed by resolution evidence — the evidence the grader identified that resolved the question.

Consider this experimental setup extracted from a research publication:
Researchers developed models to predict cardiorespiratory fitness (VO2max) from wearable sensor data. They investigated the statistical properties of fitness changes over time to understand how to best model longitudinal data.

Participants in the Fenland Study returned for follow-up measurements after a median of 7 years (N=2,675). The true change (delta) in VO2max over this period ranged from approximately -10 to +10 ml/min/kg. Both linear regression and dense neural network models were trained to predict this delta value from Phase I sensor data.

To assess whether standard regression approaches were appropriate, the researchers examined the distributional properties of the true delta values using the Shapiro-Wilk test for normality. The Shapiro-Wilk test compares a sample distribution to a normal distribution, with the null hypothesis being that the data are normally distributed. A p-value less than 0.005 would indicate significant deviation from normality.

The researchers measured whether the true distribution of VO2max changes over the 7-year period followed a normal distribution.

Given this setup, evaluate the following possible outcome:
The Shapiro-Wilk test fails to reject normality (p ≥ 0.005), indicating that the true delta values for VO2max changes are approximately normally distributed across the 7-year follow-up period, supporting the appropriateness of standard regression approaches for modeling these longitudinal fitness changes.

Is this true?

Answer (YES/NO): NO